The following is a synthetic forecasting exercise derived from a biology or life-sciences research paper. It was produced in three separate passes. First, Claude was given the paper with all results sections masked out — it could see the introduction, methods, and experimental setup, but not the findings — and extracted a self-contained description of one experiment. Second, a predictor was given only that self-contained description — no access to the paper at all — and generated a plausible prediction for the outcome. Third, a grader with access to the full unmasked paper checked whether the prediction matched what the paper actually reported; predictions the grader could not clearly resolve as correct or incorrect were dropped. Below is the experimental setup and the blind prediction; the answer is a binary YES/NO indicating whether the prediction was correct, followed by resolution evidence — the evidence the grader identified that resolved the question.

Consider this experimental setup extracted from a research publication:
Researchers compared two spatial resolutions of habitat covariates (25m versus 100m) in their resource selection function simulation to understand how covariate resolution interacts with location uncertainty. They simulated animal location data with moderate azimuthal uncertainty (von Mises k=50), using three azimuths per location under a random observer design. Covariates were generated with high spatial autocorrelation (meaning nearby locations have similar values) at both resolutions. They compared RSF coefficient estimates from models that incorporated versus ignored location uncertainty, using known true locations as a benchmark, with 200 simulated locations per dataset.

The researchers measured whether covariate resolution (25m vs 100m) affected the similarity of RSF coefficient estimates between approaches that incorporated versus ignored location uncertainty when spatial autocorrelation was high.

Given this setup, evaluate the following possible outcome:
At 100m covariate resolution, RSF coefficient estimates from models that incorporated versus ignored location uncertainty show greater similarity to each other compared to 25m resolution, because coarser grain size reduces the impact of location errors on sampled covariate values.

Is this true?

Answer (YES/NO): YES